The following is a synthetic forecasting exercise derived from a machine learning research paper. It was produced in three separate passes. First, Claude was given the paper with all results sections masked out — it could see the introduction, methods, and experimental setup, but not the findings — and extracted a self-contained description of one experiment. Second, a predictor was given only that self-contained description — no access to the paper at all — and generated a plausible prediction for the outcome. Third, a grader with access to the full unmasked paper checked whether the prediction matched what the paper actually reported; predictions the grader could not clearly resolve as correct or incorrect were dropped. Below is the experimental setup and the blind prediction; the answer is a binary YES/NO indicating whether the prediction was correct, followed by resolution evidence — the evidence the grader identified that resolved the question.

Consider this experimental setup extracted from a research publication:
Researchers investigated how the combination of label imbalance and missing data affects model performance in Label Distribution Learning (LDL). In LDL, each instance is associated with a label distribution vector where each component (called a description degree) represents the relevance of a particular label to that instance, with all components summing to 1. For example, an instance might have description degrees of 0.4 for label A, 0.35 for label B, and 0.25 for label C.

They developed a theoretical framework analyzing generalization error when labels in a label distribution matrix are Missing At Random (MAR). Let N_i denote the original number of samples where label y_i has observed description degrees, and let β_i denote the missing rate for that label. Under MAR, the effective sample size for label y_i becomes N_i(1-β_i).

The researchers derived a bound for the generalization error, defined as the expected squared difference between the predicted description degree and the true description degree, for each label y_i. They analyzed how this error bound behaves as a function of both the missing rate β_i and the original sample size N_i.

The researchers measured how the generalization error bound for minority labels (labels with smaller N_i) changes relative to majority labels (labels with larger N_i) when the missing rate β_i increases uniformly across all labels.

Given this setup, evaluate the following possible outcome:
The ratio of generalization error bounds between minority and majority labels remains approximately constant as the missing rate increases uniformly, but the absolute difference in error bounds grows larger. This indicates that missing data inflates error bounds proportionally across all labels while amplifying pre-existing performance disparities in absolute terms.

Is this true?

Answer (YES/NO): NO